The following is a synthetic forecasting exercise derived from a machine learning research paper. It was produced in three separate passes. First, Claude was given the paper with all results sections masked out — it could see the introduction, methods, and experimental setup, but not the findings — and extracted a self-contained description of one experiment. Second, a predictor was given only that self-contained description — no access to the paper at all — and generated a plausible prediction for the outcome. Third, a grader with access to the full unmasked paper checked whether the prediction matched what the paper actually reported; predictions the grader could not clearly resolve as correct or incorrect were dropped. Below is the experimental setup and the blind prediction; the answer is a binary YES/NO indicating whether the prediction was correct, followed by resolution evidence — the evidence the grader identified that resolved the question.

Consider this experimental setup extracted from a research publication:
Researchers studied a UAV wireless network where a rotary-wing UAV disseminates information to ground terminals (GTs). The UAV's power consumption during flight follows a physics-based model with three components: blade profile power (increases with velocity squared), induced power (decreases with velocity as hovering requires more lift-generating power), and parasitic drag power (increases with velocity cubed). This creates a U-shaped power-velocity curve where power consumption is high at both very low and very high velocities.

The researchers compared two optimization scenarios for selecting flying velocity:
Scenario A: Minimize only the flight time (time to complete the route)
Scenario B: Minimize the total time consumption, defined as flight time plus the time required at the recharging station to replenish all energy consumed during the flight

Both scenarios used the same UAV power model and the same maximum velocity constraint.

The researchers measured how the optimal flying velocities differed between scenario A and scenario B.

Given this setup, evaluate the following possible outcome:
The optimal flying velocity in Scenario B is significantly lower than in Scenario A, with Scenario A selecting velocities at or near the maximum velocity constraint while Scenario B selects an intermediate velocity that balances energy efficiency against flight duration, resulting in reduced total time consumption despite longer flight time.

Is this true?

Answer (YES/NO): YES